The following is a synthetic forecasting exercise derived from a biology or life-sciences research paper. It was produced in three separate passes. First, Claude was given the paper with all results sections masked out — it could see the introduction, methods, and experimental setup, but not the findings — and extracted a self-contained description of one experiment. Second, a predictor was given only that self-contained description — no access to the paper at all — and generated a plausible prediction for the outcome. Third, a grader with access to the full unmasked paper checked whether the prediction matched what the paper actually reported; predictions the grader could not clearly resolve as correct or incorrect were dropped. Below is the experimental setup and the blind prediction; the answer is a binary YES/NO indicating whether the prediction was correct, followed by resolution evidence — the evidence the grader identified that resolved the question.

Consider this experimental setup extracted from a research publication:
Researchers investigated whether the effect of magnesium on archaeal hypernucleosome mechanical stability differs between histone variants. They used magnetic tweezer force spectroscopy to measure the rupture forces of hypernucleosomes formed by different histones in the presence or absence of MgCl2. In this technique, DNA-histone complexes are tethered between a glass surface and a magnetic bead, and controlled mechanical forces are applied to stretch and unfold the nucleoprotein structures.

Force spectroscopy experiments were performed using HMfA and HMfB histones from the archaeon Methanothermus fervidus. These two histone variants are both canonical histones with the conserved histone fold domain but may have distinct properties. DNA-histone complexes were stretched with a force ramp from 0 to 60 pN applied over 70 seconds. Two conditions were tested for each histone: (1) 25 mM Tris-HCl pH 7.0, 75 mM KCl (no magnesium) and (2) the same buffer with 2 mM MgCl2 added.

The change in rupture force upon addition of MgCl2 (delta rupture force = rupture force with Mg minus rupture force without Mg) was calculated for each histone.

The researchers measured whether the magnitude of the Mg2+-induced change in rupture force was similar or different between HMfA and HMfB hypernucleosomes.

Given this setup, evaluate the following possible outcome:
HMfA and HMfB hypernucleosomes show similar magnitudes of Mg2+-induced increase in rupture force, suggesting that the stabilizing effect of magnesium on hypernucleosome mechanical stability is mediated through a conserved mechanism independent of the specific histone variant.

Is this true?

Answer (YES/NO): NO